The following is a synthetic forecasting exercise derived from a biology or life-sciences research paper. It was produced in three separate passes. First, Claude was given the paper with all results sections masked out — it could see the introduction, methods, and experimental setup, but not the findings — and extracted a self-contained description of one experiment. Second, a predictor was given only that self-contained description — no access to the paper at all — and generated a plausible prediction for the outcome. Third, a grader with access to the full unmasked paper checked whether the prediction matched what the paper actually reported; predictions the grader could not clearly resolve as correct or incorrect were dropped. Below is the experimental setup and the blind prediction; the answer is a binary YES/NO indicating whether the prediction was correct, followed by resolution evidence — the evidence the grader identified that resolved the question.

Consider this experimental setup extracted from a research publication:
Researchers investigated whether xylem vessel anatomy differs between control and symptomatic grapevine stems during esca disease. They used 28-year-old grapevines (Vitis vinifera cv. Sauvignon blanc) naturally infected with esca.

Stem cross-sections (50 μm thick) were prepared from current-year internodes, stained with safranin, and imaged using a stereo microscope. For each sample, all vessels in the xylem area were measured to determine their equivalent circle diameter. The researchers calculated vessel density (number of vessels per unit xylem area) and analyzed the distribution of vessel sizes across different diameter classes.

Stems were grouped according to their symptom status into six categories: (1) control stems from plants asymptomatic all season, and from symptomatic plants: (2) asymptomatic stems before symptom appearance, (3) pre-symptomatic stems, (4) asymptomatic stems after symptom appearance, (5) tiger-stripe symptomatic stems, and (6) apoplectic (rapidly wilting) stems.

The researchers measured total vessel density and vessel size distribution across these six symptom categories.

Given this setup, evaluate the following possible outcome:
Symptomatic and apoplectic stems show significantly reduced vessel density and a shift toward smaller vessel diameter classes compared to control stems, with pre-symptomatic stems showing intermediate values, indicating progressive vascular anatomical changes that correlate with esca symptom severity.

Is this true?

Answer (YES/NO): NO